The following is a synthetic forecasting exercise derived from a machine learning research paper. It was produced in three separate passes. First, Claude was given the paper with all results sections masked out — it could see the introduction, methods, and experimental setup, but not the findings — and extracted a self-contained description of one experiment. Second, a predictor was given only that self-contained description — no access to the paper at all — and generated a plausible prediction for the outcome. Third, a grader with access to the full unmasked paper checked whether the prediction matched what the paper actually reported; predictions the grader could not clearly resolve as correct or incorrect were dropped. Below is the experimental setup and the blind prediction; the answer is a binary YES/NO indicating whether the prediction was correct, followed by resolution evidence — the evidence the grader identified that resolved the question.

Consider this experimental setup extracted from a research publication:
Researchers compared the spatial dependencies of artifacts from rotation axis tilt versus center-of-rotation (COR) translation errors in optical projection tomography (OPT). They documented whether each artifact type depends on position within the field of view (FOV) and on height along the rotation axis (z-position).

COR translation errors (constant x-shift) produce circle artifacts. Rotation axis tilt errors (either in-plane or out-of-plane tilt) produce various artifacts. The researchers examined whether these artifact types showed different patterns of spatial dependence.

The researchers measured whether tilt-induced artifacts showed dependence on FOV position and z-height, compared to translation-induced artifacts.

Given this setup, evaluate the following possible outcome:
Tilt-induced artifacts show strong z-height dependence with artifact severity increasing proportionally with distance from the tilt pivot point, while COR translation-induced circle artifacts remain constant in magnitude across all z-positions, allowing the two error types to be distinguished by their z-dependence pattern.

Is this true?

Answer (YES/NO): NO